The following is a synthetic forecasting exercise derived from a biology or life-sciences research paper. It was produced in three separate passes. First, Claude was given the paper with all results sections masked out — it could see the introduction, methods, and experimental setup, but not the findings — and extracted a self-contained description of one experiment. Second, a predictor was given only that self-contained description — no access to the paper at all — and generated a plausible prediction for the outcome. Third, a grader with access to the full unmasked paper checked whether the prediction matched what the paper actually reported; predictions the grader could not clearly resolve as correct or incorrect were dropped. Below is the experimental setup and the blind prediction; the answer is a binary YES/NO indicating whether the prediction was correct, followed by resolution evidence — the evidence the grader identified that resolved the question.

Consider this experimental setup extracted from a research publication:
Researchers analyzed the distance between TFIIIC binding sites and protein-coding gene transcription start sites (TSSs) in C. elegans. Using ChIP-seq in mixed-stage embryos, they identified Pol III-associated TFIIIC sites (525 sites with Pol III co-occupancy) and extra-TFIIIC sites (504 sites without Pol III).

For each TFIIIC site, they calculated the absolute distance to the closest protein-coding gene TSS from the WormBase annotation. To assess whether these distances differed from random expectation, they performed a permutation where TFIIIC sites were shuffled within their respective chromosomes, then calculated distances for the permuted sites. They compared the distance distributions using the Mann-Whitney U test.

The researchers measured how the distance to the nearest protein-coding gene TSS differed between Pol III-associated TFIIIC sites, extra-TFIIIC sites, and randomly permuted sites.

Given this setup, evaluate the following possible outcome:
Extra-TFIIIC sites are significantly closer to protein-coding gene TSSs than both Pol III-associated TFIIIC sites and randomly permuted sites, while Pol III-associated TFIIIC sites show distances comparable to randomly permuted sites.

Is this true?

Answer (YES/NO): NO